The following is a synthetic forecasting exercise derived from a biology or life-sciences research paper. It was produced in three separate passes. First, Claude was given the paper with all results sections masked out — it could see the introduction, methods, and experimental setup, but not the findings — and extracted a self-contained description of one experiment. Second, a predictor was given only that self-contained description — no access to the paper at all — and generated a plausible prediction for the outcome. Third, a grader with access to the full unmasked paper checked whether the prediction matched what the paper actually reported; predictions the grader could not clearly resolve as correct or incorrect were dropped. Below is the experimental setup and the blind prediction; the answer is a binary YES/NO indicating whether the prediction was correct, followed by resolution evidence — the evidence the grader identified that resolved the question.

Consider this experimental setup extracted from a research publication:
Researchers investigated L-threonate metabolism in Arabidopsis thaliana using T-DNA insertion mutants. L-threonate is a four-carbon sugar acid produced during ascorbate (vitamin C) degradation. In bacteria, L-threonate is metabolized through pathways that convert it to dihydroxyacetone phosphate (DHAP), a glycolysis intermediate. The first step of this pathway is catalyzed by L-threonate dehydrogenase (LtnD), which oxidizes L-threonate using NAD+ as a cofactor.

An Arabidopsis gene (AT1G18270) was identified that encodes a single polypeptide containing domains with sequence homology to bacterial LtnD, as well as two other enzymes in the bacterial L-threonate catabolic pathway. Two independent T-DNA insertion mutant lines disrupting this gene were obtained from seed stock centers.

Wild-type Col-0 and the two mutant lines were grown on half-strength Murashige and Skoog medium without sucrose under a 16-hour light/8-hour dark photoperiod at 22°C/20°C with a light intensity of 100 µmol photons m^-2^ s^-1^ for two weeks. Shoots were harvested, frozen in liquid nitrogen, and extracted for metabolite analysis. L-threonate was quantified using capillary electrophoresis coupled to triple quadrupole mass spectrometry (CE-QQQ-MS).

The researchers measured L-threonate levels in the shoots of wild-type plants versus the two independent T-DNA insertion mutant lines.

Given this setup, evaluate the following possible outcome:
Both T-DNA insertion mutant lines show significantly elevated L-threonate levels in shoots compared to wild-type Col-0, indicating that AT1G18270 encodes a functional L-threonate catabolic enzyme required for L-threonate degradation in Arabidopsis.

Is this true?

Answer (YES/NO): NO